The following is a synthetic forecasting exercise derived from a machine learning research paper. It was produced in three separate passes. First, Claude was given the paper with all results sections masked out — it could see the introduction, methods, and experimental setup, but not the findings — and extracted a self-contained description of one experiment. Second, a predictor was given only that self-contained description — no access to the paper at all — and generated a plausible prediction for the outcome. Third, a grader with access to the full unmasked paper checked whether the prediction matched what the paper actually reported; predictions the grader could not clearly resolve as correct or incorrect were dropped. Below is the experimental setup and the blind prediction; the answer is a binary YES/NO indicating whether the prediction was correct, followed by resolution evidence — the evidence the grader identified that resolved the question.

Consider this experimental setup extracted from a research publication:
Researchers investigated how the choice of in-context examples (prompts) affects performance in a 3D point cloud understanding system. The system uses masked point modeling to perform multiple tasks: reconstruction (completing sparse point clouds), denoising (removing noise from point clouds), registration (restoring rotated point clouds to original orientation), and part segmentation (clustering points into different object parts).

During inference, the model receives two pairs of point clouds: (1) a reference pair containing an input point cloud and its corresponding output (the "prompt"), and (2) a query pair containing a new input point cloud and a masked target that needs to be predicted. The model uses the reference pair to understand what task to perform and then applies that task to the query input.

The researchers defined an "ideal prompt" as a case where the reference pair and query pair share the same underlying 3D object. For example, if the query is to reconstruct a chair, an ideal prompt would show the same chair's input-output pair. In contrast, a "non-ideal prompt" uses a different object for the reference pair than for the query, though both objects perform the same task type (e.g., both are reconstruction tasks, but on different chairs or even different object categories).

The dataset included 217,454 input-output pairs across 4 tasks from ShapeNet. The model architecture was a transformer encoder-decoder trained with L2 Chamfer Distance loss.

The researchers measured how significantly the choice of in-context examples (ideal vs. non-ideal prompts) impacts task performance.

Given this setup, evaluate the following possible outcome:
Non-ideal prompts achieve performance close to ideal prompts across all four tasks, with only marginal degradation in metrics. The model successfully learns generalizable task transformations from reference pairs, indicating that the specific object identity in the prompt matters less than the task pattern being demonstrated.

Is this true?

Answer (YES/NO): NO